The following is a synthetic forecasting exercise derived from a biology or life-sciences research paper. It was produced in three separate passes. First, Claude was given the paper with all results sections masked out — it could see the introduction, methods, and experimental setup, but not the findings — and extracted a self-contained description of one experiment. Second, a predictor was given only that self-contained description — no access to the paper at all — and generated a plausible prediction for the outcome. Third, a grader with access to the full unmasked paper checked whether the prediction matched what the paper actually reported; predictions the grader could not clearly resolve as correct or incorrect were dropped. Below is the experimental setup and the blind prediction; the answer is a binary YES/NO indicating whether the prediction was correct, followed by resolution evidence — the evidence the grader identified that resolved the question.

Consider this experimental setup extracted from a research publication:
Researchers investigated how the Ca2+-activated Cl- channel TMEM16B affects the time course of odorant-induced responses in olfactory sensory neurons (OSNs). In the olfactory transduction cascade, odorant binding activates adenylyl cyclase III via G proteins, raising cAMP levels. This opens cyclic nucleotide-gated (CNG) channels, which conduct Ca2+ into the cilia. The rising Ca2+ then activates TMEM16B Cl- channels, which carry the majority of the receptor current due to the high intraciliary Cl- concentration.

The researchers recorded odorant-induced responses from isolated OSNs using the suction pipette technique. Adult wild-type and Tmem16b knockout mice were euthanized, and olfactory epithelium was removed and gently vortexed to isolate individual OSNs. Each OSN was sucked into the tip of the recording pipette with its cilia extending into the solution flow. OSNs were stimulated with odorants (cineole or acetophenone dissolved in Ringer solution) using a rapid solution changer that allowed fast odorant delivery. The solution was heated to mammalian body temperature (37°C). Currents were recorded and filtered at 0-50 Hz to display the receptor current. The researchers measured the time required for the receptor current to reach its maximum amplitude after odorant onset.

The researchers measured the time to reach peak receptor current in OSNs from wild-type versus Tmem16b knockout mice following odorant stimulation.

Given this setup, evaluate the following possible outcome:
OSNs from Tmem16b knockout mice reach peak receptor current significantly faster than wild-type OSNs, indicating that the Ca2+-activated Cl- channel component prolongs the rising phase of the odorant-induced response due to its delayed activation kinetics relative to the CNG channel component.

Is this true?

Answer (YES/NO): YES